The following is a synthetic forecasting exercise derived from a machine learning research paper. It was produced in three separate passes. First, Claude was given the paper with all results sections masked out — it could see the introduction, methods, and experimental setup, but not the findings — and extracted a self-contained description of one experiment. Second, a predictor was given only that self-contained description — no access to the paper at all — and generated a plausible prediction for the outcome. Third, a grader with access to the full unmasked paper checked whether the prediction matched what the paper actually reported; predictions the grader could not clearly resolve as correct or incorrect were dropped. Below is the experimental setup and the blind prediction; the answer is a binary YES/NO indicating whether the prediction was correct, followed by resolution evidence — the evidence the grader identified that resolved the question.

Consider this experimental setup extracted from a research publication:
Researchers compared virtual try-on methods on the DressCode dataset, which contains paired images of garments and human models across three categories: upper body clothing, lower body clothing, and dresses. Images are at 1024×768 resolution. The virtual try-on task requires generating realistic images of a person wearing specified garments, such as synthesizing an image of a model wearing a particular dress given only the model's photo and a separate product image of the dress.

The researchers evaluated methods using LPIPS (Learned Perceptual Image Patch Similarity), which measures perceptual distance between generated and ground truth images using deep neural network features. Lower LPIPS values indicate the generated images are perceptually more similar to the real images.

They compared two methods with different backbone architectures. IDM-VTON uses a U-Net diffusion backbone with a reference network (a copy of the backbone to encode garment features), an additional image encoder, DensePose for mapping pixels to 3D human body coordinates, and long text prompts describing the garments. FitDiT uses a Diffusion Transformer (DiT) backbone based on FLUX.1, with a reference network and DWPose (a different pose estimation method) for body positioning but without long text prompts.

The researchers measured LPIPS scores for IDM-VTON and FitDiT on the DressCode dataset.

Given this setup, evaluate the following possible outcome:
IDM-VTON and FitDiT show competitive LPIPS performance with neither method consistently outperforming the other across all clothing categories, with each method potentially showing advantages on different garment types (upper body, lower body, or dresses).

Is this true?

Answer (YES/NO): NO